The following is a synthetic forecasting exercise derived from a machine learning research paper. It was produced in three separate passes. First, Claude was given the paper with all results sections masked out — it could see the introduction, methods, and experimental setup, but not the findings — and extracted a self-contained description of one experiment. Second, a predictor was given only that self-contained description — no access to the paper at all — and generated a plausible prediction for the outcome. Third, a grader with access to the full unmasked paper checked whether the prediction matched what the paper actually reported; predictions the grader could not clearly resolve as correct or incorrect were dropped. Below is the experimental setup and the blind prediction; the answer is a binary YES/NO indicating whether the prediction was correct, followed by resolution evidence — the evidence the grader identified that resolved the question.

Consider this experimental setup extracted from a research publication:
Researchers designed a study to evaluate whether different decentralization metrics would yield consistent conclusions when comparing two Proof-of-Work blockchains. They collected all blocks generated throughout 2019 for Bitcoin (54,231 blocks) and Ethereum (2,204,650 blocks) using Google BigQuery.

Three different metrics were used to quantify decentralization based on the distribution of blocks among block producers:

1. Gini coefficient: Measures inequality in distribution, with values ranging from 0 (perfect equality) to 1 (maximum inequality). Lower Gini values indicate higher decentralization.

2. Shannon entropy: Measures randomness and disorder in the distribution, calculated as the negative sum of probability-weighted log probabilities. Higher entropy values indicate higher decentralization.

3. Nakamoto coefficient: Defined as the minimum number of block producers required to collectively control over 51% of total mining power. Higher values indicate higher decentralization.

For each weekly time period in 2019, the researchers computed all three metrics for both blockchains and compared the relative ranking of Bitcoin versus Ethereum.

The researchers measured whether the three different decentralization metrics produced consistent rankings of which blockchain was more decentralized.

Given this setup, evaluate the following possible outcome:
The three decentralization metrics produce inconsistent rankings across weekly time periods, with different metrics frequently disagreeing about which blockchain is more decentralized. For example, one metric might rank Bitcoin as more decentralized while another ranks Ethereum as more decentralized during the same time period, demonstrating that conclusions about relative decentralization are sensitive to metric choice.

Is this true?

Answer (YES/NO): NO